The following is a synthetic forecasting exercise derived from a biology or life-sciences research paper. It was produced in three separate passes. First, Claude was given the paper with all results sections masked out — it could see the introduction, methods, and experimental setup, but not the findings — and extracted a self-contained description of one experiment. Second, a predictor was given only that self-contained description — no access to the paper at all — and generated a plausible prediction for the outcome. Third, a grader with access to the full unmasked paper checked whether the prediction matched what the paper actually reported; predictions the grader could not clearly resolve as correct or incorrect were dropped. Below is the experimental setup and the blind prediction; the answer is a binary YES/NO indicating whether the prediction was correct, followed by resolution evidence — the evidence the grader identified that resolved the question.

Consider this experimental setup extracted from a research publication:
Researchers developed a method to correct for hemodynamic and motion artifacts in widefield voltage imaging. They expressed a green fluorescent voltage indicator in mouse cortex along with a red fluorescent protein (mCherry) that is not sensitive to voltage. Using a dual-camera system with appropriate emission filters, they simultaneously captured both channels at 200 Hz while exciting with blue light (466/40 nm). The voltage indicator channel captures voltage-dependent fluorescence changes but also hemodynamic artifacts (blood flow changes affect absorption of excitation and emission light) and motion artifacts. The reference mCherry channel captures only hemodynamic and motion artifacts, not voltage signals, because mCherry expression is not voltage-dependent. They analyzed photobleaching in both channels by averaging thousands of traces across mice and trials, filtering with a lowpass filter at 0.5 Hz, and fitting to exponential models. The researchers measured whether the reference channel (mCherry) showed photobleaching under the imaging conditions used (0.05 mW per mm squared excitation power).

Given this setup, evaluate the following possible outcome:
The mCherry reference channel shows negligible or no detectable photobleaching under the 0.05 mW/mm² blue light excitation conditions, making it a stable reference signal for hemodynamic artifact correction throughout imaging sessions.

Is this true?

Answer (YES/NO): YES